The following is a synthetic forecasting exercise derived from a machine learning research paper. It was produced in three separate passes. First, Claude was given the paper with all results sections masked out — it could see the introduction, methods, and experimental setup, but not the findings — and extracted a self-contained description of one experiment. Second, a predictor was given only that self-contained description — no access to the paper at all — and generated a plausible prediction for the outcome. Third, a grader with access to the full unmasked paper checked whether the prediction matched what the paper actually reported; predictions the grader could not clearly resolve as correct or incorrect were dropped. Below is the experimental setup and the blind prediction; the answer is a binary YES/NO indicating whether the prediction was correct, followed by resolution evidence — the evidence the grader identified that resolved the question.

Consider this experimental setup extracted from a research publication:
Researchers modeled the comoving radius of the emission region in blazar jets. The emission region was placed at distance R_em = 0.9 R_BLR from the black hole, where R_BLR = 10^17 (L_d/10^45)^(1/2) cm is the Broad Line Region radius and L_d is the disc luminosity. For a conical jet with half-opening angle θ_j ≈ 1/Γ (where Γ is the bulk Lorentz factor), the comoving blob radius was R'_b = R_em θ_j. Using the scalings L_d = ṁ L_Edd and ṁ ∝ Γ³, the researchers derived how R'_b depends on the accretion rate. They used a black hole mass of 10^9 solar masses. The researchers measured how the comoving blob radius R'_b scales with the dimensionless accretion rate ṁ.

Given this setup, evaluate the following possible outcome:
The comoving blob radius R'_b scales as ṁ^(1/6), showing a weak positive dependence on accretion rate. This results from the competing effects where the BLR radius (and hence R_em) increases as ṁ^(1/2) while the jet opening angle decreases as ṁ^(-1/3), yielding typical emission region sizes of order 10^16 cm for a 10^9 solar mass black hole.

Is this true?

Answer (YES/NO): YES